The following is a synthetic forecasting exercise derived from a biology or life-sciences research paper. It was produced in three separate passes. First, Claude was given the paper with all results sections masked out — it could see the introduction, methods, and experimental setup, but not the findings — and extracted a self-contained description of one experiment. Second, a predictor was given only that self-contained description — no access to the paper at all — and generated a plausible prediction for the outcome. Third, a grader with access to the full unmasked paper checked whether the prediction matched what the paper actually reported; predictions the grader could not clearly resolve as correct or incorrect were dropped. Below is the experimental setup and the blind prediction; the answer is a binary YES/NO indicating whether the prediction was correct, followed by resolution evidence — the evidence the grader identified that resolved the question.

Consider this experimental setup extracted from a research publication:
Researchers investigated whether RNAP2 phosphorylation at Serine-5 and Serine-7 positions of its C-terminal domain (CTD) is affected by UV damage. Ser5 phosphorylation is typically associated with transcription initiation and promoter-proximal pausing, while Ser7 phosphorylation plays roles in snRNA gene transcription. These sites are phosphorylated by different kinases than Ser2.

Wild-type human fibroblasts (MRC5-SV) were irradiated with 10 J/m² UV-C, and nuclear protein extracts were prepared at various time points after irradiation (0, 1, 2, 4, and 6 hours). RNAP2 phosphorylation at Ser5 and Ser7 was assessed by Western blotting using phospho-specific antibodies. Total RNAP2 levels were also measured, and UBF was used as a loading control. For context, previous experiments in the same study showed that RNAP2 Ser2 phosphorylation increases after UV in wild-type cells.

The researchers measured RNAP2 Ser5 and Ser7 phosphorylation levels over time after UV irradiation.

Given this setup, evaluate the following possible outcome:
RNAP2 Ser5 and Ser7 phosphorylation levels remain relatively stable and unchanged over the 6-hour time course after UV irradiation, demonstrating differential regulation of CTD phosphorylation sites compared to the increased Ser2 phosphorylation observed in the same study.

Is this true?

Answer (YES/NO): YES